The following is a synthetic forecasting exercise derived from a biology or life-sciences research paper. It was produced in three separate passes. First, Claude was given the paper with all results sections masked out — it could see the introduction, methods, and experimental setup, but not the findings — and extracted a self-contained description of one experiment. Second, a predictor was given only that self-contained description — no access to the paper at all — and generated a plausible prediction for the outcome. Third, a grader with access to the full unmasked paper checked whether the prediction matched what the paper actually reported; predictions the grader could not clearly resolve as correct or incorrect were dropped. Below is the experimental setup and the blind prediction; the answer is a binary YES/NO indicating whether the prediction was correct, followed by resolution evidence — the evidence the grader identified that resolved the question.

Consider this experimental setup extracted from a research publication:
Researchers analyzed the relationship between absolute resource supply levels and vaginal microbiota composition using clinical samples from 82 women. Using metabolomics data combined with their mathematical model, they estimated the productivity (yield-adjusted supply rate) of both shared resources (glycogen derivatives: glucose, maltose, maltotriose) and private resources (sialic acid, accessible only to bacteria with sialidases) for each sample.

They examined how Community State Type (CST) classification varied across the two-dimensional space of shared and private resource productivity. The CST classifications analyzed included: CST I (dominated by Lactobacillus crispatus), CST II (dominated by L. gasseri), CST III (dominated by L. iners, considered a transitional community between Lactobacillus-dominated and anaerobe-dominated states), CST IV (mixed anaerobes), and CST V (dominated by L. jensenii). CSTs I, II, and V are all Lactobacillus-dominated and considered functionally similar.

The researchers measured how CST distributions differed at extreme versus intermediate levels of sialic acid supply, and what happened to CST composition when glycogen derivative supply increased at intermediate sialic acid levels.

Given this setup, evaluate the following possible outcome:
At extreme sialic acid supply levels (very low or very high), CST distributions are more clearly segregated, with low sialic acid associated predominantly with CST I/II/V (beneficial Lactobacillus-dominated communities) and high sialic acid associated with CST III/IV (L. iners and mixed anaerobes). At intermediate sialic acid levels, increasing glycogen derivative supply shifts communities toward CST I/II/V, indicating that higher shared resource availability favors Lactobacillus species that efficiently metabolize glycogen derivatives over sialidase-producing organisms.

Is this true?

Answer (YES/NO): NO